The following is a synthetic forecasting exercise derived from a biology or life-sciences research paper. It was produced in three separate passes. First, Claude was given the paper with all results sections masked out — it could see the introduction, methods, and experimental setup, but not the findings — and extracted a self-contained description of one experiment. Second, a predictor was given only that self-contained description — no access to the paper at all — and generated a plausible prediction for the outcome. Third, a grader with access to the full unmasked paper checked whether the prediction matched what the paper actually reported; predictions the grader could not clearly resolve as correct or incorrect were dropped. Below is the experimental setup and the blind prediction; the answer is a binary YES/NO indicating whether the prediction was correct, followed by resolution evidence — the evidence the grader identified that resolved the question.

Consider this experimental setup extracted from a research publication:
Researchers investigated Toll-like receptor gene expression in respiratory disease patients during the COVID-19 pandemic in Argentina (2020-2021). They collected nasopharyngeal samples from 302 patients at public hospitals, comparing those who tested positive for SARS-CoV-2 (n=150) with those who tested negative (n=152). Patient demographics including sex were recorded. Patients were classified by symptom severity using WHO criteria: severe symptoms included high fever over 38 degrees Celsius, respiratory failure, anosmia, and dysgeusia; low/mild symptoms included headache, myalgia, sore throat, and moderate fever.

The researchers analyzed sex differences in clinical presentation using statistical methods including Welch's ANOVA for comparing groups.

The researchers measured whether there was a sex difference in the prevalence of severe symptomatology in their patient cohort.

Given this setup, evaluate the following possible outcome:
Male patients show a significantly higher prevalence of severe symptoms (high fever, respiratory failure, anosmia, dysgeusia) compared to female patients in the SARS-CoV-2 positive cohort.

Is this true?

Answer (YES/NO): NO